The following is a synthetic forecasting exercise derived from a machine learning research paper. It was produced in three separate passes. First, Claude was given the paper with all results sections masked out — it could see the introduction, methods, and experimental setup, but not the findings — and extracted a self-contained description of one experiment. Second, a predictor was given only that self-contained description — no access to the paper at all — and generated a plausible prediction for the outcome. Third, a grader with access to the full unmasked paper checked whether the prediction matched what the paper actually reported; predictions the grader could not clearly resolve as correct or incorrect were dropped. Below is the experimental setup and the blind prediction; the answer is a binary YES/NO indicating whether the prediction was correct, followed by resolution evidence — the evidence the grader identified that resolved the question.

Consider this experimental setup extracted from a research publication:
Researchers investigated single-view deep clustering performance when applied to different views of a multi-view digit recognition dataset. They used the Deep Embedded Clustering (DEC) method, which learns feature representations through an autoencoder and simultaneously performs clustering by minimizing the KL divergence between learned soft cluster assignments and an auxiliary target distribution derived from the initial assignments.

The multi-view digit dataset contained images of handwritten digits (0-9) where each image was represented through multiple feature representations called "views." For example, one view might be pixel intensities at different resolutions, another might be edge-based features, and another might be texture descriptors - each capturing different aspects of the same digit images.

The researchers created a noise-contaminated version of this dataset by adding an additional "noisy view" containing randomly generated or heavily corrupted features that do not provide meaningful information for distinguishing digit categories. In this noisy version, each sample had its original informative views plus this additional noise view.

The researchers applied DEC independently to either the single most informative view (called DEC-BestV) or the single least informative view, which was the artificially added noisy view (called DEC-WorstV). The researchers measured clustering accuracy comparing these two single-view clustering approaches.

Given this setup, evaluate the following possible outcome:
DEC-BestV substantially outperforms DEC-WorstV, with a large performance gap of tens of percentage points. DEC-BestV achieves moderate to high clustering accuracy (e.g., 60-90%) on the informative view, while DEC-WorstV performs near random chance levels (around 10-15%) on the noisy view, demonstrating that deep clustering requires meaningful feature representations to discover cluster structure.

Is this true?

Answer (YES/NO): YES